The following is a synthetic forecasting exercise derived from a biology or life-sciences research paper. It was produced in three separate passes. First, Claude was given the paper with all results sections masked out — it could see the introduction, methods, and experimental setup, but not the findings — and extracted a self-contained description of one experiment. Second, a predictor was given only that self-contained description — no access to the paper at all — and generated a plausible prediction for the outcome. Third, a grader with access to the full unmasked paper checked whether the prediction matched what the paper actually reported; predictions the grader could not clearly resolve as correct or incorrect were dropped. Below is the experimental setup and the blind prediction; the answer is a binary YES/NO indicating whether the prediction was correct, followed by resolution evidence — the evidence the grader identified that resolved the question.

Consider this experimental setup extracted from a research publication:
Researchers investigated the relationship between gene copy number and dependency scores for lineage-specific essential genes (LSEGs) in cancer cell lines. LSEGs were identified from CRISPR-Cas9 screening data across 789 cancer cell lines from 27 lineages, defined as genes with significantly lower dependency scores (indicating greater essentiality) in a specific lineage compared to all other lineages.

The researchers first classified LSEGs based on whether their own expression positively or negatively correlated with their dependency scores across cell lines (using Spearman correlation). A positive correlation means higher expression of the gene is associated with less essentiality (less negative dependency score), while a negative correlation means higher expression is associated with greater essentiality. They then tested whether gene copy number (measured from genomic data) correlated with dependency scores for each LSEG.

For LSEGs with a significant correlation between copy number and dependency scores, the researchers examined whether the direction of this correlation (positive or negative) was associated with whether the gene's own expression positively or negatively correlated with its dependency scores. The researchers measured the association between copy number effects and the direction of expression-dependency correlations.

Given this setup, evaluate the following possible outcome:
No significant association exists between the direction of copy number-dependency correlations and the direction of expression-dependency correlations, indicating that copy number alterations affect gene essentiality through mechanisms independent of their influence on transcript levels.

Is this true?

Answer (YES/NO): NO